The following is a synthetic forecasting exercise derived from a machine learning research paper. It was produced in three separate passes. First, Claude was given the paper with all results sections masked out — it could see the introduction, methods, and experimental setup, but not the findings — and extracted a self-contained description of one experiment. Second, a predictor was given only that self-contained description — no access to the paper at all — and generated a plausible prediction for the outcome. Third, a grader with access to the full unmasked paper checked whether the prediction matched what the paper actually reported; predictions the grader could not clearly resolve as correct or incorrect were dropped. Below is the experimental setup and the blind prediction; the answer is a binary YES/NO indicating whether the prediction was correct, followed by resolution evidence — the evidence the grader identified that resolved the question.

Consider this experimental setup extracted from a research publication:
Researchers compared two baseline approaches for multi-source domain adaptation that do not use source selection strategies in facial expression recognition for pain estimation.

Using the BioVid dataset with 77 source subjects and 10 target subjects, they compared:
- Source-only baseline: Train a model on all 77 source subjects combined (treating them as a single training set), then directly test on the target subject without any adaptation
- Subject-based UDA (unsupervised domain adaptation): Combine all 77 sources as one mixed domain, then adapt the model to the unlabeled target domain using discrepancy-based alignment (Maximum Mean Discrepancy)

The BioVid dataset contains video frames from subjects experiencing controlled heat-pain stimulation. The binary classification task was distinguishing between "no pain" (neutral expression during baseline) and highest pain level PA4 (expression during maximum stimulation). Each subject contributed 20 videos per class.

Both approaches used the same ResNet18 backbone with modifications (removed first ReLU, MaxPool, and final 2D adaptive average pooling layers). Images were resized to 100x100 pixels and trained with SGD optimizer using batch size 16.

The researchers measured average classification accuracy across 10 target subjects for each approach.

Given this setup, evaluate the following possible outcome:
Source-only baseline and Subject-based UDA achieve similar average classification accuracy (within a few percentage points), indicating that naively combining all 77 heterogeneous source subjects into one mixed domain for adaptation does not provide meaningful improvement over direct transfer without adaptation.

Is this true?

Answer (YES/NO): NO